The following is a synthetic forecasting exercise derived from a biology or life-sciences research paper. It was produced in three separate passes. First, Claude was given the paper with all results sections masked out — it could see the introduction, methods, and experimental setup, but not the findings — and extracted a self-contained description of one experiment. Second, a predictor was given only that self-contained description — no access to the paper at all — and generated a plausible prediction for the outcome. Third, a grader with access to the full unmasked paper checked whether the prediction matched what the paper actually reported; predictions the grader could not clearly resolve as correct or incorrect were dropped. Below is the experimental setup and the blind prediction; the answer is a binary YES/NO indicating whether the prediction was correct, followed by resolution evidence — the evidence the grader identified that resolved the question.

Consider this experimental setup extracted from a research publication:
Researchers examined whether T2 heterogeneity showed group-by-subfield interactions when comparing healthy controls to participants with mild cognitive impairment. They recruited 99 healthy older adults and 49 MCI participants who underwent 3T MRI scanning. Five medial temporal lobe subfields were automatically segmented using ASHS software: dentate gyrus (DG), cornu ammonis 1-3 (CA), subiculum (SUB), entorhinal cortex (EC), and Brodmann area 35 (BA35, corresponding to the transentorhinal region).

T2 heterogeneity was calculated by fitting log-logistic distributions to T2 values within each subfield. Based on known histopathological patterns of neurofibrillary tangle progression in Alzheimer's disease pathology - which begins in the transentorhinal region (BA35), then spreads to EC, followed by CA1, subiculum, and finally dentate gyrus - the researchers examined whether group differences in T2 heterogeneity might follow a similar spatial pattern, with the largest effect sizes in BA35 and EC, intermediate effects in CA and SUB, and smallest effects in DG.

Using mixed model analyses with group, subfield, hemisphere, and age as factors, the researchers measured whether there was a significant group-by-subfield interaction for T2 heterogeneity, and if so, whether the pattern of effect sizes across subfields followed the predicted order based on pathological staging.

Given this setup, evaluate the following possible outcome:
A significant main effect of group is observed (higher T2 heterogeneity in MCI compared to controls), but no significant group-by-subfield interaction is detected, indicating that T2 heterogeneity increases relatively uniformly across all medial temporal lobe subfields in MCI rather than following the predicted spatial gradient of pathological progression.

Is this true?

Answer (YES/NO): NO